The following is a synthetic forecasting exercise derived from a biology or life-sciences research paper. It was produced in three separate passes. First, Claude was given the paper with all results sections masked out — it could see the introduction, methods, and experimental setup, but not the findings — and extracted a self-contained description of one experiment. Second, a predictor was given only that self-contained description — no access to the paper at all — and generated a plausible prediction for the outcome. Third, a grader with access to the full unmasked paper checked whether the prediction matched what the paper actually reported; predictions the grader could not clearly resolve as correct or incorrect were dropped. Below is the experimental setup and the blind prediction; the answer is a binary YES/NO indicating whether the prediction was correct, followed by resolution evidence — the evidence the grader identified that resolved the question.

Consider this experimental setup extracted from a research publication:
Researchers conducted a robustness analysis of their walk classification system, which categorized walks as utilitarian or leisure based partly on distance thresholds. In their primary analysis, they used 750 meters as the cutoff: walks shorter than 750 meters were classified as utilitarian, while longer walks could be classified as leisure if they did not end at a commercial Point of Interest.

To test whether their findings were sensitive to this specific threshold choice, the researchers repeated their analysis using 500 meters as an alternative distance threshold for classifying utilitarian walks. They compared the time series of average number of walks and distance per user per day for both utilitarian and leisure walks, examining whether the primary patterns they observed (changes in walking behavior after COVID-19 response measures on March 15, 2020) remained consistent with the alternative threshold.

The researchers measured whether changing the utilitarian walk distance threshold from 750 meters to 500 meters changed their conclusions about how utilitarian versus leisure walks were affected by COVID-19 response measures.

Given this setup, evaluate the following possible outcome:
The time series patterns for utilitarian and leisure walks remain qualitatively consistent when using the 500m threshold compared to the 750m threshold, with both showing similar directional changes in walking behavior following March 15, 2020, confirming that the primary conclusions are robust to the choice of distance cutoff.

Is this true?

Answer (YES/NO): YES